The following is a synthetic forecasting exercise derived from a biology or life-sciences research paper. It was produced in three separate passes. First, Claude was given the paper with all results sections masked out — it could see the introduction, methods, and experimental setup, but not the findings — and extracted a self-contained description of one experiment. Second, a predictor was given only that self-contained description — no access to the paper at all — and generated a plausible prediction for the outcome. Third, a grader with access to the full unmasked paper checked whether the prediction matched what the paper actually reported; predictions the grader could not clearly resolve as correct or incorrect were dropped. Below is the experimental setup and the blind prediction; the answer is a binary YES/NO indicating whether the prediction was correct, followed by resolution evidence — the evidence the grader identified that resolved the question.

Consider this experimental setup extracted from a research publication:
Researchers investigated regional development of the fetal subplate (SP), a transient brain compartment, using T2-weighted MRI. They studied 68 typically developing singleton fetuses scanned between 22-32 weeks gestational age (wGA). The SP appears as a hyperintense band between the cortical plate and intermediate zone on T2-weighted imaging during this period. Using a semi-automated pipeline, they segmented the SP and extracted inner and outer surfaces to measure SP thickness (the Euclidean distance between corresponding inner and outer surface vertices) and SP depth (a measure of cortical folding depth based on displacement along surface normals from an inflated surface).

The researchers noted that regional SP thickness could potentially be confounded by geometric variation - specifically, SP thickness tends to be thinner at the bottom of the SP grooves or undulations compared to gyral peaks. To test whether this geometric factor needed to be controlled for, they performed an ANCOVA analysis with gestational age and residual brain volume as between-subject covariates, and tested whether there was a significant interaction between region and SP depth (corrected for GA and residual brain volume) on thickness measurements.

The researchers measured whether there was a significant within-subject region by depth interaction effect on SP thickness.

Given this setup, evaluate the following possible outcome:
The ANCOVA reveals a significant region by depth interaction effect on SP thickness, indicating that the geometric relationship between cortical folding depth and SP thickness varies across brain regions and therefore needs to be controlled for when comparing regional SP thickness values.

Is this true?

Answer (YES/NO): YES